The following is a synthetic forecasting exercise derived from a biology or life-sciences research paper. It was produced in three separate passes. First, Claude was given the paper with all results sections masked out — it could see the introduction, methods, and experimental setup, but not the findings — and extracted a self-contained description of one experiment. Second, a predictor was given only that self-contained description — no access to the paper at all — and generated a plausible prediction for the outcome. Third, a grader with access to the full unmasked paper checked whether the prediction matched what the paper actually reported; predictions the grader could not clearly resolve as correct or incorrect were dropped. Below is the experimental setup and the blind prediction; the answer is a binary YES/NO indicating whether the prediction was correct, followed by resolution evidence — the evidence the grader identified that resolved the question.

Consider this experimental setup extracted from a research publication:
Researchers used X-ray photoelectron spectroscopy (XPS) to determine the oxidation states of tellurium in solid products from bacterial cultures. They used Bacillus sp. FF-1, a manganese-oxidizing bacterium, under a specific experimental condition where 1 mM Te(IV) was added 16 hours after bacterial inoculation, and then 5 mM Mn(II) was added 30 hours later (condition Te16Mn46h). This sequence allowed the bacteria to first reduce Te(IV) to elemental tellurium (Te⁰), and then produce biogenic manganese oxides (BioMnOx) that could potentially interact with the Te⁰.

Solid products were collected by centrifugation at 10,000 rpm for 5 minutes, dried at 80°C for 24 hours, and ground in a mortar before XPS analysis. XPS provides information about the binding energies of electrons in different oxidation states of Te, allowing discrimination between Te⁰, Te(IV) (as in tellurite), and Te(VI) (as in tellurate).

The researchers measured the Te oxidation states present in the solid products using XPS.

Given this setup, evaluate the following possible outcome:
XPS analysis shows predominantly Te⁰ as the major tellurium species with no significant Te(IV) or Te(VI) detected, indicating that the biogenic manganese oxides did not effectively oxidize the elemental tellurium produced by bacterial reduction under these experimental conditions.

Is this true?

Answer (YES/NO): NO